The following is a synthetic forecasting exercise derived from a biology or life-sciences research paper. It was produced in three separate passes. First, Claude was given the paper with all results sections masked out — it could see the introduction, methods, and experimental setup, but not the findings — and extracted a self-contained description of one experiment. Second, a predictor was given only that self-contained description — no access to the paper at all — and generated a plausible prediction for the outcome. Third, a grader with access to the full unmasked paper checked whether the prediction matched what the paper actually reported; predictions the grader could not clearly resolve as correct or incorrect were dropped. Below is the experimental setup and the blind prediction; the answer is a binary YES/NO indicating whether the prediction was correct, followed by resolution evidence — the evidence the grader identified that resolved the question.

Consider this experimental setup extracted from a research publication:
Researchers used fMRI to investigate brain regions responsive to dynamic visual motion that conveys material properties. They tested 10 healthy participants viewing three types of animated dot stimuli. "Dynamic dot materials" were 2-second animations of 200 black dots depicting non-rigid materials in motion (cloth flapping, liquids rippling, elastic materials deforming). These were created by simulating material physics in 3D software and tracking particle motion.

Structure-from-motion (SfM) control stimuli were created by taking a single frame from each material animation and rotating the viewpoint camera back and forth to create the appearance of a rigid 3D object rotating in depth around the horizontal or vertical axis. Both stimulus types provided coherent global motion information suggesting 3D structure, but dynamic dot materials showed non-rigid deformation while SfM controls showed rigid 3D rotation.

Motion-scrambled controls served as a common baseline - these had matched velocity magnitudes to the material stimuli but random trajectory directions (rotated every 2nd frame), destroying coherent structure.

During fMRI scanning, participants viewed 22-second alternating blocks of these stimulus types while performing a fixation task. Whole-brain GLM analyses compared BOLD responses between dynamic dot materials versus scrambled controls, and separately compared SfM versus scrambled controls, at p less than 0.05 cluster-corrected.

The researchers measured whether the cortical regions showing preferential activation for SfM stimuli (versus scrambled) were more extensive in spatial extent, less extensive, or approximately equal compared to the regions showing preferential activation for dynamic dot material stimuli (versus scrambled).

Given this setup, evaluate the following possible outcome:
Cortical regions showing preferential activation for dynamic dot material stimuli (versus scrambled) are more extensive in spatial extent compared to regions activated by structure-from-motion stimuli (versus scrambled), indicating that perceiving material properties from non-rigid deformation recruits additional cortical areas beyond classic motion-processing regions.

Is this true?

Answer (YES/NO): YES